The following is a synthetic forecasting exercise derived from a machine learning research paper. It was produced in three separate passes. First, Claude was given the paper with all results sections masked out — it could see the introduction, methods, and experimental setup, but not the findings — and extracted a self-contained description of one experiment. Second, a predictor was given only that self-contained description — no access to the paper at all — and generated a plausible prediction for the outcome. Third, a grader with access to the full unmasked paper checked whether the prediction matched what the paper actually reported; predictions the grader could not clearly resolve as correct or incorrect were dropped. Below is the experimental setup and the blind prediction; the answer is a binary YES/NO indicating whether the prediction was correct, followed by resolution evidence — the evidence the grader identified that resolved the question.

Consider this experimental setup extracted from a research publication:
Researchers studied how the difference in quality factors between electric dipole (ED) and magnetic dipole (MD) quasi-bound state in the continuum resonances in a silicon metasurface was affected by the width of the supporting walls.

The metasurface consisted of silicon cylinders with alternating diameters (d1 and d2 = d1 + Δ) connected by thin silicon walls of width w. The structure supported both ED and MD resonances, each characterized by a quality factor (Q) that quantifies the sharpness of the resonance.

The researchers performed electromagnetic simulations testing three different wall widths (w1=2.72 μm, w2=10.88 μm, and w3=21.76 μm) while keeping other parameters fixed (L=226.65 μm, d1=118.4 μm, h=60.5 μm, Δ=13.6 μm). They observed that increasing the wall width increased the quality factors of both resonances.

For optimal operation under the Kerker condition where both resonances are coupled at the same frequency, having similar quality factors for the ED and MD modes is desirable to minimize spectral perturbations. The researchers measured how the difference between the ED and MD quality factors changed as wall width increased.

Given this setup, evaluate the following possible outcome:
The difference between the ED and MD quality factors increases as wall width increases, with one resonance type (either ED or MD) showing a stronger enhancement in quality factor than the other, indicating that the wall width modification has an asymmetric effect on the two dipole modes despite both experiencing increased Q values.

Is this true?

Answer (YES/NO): YES